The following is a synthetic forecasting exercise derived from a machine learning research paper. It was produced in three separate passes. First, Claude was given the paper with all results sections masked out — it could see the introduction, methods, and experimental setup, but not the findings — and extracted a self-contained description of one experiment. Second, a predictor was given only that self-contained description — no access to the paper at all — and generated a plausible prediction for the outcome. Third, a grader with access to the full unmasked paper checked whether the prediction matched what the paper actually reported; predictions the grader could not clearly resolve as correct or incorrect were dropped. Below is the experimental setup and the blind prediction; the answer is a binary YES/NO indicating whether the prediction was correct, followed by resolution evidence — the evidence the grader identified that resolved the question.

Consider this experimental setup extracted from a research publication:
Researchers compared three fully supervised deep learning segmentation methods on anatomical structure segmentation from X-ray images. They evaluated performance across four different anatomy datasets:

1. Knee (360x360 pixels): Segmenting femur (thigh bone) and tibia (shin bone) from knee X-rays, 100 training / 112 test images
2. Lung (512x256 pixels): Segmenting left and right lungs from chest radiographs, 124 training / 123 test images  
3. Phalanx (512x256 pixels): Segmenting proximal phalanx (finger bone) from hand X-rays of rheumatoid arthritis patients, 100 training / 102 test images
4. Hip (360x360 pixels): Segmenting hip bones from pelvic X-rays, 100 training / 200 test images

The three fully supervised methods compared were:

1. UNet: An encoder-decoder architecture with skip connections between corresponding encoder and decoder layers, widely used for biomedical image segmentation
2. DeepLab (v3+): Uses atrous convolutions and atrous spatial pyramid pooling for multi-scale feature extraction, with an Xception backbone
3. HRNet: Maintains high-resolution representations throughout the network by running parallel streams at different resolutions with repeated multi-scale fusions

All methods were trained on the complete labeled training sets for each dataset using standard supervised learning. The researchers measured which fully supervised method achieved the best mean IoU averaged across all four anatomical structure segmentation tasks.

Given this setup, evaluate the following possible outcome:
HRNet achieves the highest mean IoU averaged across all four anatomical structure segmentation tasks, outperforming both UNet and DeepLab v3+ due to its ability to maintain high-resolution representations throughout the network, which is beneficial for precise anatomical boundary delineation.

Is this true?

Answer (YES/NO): NO